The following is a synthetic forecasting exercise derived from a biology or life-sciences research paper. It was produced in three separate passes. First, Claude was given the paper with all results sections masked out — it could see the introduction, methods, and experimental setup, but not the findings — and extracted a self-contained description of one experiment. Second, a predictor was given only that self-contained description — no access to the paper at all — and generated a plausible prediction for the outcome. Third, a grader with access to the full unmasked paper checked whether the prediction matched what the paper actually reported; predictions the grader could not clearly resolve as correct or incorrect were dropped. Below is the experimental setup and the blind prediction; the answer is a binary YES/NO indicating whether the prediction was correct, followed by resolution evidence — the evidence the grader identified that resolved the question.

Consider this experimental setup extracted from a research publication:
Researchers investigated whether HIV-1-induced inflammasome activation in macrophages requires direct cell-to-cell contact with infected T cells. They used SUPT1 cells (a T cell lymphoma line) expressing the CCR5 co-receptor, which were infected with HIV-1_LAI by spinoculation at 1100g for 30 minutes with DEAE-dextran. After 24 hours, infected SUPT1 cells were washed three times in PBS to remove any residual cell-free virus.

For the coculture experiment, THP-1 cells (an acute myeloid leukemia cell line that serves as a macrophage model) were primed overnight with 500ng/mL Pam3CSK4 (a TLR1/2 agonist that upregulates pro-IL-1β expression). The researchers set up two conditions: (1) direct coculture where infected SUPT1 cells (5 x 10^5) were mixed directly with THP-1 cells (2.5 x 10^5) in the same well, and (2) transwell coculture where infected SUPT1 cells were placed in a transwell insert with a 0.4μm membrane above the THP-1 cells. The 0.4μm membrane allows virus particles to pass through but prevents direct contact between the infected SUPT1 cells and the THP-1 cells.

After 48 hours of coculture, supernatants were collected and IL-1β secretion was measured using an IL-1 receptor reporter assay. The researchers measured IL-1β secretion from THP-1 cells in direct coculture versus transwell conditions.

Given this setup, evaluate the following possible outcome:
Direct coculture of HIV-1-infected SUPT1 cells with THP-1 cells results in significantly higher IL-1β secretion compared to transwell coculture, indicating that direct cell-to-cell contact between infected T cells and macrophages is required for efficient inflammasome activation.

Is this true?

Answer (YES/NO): YES